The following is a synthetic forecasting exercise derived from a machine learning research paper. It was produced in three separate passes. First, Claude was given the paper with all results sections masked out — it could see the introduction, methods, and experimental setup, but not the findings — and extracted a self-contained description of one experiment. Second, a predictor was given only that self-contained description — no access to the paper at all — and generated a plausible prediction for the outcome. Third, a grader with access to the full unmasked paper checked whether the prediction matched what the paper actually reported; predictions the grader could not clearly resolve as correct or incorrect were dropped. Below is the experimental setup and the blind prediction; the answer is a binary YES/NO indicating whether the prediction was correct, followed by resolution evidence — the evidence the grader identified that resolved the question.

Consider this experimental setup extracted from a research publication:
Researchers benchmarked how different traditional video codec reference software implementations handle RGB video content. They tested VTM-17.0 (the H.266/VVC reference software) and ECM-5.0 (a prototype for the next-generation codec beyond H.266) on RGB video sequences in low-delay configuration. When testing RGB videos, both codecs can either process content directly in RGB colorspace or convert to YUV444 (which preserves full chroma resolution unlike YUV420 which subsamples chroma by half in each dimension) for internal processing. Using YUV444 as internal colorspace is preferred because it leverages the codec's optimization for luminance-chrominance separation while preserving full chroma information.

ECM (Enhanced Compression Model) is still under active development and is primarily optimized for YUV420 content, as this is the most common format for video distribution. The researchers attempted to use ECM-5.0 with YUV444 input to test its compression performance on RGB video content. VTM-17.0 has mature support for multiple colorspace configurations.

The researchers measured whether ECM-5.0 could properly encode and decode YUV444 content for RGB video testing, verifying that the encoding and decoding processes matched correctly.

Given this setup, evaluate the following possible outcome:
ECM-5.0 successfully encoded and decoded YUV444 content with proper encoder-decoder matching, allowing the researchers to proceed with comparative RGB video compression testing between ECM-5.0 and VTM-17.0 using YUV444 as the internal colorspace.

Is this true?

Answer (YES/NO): NO